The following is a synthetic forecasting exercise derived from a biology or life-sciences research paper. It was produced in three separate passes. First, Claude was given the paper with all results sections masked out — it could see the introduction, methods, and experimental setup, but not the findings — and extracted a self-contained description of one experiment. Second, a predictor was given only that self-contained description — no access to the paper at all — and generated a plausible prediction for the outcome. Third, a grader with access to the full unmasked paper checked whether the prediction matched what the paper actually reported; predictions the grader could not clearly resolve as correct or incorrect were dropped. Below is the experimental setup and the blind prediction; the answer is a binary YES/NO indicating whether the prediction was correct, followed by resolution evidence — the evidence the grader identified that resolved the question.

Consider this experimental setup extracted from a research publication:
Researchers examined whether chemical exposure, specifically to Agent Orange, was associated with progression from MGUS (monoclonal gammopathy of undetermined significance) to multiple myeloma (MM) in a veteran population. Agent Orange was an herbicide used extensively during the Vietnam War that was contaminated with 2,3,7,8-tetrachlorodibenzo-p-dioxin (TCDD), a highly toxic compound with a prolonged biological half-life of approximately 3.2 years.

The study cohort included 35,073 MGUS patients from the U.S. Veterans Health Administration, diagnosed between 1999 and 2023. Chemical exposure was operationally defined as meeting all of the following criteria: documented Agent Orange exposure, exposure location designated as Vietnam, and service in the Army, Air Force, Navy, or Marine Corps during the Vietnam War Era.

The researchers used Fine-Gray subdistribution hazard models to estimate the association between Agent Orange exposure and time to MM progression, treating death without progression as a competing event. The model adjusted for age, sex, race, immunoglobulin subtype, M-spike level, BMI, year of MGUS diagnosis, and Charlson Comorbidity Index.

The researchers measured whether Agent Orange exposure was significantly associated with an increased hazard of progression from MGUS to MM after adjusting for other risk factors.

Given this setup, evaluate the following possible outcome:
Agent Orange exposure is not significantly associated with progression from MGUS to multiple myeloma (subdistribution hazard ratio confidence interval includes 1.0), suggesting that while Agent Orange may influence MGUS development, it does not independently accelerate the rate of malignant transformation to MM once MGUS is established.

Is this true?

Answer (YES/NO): NO